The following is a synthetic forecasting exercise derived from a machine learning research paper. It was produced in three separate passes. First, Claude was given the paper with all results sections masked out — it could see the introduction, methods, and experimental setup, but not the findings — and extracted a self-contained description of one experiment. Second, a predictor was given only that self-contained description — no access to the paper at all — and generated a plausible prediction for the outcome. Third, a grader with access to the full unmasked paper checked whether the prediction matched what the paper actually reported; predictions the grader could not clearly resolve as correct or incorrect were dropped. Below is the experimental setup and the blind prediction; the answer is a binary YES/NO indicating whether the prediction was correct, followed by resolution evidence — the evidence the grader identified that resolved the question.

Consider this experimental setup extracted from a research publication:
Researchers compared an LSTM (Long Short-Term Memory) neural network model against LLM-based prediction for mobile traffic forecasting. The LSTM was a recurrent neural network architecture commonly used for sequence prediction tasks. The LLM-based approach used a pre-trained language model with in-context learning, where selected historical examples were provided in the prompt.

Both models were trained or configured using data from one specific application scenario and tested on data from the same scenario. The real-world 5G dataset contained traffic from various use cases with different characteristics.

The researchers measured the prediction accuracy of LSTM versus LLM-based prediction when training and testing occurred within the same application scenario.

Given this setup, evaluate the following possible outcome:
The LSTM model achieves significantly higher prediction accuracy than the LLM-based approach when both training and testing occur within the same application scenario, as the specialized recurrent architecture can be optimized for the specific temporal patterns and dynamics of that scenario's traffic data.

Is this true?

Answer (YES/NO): NO